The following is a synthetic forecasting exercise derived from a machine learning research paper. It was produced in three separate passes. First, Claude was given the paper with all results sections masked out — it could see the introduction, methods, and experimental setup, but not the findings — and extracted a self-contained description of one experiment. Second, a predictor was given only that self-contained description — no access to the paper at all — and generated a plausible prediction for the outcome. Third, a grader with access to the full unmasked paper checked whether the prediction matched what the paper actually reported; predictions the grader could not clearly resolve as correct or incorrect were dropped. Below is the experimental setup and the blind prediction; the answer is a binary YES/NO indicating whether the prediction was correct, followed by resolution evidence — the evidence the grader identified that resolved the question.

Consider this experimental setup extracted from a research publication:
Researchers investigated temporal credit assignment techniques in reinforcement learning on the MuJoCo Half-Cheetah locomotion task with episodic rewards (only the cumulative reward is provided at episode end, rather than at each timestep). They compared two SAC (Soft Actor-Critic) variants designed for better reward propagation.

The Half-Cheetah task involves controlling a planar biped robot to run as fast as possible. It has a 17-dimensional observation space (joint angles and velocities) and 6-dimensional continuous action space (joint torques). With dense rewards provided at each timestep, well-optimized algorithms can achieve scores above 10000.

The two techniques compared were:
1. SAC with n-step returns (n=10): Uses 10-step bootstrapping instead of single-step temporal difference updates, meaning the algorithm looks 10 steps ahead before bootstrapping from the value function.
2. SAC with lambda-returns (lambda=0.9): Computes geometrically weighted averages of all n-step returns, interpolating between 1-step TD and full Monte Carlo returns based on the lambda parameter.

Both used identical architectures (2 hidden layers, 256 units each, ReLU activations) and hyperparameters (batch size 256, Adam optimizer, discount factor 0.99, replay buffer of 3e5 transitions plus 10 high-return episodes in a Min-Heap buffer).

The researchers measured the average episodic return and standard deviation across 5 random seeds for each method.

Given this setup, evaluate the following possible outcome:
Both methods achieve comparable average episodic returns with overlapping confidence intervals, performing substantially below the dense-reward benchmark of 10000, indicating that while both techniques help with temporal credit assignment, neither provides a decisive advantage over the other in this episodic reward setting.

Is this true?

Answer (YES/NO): YES